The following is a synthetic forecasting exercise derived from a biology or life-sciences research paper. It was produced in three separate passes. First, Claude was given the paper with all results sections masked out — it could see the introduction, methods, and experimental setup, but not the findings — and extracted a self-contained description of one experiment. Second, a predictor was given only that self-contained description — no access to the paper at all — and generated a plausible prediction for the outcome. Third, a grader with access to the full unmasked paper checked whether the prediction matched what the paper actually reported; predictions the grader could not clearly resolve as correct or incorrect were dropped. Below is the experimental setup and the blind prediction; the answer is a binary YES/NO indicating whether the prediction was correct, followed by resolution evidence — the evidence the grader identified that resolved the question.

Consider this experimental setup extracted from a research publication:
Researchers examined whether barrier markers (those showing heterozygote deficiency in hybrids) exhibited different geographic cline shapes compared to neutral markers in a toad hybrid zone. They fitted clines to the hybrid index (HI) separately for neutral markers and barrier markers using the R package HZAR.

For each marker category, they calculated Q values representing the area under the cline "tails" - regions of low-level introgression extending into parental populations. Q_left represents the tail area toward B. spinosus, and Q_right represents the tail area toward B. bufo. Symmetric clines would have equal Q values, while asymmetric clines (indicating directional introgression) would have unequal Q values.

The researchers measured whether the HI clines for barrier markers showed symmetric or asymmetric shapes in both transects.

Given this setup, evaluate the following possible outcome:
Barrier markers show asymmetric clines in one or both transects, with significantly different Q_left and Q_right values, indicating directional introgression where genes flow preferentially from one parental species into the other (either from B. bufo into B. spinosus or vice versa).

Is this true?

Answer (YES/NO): NO